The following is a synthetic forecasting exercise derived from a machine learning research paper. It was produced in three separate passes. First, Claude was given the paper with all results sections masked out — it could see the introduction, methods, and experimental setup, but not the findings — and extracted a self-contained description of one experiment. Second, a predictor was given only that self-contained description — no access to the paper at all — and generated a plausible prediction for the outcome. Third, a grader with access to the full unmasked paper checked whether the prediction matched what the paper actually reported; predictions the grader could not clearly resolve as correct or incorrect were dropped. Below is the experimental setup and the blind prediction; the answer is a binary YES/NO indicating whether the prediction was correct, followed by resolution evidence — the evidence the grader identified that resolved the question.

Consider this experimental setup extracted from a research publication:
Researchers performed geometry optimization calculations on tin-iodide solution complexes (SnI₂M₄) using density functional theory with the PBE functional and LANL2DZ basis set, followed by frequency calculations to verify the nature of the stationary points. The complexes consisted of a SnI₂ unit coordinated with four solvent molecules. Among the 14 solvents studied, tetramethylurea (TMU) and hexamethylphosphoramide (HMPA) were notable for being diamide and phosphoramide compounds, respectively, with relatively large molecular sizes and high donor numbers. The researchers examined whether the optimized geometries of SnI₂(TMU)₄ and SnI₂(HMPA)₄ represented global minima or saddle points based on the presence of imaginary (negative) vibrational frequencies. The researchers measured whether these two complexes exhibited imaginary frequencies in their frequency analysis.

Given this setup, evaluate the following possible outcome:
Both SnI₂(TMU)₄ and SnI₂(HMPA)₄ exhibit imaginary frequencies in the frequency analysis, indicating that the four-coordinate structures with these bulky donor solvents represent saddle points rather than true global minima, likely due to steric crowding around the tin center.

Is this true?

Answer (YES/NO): YES